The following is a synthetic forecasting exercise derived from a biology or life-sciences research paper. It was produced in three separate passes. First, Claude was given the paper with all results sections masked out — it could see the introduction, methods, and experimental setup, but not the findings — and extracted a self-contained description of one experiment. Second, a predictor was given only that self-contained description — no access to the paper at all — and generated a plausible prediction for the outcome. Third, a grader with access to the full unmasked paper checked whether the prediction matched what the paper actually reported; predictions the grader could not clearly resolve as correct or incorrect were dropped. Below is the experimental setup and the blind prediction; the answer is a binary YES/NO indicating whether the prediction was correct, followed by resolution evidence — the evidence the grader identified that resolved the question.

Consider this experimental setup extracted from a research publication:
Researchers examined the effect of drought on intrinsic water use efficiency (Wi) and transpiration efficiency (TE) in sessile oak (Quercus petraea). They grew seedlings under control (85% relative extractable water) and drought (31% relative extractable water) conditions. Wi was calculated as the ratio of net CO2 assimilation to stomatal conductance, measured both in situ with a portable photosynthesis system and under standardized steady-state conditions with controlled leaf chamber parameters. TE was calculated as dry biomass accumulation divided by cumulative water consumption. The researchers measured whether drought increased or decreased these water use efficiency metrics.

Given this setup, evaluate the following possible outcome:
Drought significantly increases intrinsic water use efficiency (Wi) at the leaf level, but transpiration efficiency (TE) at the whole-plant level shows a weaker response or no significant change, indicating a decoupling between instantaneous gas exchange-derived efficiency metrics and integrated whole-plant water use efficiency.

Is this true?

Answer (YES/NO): NO